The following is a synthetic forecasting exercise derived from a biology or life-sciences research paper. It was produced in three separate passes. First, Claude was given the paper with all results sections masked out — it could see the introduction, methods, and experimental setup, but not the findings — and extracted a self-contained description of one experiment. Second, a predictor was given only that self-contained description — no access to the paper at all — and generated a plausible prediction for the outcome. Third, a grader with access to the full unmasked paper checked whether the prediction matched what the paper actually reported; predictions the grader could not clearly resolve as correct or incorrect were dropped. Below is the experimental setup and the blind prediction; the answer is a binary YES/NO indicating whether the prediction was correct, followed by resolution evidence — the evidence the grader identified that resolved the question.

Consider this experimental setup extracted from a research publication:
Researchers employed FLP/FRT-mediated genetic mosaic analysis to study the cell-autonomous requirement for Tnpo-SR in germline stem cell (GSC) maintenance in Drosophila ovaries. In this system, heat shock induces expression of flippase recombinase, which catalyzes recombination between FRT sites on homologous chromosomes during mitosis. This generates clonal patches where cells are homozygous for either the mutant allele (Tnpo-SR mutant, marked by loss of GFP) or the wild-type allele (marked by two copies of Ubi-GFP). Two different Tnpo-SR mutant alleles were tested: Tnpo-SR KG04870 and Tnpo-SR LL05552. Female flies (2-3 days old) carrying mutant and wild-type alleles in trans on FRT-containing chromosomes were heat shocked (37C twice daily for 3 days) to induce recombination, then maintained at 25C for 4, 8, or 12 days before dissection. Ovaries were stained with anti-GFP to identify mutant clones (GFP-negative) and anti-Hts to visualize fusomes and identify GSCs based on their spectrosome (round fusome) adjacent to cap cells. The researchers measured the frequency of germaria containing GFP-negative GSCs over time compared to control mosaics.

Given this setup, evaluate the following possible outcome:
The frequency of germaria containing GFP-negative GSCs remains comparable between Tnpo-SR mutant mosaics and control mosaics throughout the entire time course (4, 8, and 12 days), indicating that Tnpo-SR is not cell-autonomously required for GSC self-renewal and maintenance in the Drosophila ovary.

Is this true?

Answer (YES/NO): NO